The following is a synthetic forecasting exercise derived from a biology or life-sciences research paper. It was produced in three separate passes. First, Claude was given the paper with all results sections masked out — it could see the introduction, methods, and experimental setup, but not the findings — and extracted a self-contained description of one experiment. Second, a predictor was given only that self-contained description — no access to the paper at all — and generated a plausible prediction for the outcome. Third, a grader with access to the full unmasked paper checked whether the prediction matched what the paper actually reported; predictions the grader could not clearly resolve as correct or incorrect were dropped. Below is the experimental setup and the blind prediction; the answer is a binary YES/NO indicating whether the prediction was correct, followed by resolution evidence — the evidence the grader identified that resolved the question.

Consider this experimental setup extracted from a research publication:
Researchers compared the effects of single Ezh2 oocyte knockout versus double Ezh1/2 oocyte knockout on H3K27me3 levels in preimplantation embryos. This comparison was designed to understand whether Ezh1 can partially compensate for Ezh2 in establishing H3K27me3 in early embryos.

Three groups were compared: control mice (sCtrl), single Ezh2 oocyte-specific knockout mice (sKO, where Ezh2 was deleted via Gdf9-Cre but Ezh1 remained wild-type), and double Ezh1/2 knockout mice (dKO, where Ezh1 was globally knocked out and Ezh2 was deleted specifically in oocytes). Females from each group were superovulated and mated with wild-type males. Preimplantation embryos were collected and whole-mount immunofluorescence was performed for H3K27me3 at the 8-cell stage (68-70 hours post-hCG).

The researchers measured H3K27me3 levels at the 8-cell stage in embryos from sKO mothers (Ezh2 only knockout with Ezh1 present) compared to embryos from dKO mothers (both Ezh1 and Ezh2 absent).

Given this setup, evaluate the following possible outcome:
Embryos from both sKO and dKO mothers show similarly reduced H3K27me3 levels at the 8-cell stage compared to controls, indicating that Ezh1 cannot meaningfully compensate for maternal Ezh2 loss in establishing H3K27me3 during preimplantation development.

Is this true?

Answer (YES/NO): NO